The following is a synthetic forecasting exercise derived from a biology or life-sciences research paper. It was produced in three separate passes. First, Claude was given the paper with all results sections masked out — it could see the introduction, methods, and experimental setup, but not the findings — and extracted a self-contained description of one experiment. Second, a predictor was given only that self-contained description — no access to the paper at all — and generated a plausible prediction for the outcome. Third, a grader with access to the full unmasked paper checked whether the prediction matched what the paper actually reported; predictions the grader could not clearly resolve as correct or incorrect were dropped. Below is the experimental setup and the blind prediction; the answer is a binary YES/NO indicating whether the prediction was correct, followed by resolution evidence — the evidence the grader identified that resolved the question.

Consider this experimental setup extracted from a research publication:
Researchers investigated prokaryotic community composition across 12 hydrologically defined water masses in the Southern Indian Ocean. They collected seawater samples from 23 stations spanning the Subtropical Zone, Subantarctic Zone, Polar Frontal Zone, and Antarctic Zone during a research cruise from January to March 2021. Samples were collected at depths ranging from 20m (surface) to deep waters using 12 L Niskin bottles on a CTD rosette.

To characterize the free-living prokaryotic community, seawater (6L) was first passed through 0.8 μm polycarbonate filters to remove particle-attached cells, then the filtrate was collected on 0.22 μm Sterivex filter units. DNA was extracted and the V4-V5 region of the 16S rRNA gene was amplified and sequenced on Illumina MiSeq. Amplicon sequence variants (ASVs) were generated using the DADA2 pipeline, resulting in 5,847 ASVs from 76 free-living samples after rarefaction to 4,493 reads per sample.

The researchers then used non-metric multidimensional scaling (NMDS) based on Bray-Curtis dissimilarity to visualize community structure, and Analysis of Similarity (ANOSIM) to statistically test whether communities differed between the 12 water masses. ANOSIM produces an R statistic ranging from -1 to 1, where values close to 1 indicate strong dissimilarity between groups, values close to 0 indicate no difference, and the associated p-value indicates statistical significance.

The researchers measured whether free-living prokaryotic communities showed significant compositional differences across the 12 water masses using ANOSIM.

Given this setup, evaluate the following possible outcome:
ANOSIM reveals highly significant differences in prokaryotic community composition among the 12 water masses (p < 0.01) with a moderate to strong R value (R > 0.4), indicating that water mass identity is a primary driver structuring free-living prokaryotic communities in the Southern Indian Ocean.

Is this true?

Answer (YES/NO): YES